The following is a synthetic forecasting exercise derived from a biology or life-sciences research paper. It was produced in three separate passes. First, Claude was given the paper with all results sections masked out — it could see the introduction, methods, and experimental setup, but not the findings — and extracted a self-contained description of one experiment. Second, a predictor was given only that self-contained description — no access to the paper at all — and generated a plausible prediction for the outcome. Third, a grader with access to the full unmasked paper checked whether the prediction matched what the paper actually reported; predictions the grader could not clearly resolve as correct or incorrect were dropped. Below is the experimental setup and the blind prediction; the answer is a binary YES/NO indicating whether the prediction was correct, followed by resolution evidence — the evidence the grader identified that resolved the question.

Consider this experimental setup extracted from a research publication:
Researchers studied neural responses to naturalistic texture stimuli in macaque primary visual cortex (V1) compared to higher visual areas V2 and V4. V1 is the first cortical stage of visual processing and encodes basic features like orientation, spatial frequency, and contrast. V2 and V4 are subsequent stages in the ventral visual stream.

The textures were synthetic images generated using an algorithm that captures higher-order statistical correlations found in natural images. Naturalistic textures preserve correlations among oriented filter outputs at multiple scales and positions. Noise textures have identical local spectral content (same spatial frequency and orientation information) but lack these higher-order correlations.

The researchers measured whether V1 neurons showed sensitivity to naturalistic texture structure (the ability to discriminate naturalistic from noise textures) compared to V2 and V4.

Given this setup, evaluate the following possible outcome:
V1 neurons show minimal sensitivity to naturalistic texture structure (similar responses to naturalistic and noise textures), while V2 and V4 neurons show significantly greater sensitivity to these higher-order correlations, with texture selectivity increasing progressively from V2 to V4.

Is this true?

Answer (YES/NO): NO